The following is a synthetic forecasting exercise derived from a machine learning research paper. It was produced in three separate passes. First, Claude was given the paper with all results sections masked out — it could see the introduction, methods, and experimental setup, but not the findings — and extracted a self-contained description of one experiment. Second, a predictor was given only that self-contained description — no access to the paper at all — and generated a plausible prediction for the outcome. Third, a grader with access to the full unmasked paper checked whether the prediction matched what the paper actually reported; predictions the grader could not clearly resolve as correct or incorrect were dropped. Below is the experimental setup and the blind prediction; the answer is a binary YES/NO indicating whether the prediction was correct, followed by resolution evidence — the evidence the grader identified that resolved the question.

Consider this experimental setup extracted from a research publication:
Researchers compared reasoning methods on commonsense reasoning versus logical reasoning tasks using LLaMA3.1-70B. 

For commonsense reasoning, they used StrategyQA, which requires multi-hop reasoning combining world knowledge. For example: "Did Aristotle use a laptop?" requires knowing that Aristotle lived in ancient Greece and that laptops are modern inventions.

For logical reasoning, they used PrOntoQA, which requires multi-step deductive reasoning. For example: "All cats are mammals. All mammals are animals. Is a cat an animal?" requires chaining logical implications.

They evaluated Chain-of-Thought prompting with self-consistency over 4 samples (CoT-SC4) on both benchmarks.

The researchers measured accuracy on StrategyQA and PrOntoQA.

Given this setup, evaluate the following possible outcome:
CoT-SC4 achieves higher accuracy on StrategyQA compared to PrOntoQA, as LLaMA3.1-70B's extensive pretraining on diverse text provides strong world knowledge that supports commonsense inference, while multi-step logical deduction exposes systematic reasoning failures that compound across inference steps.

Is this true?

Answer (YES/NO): NO